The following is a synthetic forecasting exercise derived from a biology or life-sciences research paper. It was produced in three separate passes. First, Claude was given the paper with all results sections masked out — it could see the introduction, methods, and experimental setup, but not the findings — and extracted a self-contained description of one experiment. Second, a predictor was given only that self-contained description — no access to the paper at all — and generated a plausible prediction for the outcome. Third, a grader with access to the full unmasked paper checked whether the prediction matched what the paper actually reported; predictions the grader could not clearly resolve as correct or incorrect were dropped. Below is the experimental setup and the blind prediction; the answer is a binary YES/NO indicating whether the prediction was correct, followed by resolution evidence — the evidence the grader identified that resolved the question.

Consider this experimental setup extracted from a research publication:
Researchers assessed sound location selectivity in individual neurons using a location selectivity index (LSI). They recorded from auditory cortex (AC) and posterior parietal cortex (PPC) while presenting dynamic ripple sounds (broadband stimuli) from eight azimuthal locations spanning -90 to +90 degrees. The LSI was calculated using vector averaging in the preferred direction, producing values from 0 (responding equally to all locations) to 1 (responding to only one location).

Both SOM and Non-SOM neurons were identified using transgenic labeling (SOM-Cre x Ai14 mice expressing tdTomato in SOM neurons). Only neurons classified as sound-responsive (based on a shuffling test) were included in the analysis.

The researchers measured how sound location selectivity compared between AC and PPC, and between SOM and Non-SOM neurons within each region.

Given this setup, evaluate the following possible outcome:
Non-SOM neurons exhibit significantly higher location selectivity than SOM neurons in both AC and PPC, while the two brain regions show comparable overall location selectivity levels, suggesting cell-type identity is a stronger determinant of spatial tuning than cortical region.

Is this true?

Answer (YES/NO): NO